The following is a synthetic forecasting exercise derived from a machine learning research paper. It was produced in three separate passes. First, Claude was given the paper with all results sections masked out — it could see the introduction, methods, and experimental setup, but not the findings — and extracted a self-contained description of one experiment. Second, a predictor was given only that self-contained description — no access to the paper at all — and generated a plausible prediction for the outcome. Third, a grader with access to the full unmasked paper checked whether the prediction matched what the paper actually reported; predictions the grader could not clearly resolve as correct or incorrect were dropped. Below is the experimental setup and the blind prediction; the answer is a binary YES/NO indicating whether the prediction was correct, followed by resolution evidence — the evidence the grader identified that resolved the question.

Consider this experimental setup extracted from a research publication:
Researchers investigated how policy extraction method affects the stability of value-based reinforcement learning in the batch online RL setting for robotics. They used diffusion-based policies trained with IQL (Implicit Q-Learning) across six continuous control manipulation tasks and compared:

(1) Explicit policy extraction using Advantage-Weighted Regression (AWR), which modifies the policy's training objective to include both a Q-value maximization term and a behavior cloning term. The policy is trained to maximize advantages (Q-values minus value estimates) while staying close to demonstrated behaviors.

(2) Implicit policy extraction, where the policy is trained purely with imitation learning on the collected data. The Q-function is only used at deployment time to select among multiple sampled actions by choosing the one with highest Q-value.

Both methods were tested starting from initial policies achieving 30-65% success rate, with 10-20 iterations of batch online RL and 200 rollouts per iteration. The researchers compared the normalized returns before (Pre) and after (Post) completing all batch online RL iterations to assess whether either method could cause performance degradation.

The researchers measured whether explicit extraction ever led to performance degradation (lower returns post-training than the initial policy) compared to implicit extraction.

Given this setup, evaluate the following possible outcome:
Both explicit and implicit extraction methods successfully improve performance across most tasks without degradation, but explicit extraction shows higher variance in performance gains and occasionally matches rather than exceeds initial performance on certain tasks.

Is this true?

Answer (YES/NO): NO